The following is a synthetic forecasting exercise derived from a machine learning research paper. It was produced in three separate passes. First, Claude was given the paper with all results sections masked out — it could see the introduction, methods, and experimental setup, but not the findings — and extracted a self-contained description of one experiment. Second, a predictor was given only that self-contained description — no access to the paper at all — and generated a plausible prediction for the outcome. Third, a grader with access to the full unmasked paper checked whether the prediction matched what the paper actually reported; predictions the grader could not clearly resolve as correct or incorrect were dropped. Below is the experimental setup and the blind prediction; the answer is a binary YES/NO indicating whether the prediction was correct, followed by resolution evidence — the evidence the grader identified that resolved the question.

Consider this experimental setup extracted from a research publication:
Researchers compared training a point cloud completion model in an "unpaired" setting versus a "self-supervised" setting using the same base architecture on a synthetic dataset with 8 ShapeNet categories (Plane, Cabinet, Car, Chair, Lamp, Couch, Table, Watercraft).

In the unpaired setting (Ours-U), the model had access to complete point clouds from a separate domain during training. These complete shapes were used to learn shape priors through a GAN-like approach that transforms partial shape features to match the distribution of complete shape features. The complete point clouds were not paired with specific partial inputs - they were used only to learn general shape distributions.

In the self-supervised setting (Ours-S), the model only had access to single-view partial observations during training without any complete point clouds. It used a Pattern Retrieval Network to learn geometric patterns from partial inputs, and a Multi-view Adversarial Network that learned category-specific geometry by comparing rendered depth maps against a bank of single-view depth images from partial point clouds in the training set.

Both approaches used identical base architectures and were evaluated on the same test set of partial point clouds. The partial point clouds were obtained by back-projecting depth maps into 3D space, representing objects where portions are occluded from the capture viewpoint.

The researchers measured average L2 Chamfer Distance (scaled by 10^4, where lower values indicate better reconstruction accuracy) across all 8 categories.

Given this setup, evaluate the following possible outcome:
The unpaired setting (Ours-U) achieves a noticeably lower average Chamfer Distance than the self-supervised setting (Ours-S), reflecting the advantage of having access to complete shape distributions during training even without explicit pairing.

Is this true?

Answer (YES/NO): NO